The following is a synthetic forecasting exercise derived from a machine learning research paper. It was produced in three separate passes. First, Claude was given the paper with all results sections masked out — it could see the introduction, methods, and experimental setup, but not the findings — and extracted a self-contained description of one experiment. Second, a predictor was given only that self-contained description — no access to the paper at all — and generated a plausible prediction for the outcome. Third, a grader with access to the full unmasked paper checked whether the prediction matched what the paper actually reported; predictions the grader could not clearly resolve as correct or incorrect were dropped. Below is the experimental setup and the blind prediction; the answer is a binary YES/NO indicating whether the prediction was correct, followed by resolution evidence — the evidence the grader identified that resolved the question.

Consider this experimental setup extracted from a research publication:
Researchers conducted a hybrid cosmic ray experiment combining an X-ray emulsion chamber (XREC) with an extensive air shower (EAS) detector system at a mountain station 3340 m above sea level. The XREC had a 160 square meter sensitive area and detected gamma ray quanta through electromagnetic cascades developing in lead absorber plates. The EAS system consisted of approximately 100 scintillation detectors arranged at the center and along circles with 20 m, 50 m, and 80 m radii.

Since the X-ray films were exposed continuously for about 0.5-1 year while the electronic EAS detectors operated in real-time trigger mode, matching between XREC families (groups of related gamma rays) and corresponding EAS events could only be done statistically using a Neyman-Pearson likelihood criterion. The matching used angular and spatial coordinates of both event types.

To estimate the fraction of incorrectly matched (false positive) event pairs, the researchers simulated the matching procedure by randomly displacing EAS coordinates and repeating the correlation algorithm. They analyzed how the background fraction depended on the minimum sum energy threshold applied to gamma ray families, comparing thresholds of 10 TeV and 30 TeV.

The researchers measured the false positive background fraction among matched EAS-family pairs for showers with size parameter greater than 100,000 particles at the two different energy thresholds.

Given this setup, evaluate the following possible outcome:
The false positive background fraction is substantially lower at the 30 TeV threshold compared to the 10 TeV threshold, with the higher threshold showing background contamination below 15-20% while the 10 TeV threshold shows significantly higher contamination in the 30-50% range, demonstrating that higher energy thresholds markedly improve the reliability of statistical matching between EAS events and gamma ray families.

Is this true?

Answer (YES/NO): NO